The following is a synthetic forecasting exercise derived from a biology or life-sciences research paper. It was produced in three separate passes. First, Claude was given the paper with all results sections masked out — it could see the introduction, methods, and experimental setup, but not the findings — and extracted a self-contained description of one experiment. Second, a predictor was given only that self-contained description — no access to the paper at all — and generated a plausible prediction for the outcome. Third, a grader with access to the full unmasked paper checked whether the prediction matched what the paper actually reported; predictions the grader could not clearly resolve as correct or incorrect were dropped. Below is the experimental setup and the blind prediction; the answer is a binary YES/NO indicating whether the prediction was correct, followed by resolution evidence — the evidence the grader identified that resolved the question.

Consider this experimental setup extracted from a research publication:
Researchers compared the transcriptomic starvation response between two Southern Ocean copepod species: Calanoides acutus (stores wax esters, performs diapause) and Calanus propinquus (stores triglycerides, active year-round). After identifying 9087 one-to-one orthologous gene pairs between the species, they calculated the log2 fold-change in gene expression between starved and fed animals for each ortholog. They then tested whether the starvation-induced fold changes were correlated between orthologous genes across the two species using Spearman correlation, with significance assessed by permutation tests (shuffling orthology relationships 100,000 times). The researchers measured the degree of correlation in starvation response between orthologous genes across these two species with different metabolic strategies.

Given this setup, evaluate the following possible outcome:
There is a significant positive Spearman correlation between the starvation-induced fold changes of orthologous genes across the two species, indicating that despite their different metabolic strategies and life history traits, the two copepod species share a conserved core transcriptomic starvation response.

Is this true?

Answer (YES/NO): YES